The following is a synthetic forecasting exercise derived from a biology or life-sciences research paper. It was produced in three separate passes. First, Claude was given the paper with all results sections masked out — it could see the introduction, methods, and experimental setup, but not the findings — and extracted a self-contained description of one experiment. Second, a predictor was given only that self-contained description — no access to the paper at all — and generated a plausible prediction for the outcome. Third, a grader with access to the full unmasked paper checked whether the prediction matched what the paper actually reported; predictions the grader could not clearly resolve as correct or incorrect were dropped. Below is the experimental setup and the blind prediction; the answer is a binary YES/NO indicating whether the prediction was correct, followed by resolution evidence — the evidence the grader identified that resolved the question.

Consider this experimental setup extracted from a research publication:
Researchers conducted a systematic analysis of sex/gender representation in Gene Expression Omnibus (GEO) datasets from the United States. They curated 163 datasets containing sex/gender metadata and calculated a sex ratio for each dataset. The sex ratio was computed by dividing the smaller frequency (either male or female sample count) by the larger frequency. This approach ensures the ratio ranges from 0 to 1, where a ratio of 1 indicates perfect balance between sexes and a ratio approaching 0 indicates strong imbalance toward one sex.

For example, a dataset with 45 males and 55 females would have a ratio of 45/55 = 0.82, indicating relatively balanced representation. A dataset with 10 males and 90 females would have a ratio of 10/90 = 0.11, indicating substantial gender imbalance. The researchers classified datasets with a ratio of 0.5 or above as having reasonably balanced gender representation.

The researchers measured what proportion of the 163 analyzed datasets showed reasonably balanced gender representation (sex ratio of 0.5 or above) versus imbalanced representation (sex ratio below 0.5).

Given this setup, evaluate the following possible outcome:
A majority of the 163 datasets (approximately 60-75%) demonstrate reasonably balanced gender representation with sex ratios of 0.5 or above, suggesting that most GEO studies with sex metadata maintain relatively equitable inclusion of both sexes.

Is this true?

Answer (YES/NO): YES